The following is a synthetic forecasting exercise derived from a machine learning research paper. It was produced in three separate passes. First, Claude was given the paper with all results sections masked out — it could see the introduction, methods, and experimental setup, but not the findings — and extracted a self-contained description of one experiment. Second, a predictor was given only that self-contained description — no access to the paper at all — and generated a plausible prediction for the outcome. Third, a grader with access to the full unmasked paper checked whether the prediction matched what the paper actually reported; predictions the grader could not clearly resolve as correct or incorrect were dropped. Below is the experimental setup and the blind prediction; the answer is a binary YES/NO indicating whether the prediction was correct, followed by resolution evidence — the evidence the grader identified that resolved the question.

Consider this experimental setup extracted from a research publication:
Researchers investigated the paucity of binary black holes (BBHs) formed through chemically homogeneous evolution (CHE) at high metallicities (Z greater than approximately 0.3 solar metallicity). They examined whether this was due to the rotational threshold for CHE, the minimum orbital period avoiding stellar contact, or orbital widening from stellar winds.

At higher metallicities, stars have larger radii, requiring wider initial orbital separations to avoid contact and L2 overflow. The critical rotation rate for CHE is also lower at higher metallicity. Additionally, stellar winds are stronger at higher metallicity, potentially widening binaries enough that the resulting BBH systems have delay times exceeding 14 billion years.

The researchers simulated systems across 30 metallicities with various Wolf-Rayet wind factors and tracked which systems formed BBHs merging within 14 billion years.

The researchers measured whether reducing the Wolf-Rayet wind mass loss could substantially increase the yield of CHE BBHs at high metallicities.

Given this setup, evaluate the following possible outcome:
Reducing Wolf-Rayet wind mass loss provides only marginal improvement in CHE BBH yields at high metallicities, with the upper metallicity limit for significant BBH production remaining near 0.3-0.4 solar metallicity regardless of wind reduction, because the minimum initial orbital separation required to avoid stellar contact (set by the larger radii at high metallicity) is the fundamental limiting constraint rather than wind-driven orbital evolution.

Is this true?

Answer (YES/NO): NO